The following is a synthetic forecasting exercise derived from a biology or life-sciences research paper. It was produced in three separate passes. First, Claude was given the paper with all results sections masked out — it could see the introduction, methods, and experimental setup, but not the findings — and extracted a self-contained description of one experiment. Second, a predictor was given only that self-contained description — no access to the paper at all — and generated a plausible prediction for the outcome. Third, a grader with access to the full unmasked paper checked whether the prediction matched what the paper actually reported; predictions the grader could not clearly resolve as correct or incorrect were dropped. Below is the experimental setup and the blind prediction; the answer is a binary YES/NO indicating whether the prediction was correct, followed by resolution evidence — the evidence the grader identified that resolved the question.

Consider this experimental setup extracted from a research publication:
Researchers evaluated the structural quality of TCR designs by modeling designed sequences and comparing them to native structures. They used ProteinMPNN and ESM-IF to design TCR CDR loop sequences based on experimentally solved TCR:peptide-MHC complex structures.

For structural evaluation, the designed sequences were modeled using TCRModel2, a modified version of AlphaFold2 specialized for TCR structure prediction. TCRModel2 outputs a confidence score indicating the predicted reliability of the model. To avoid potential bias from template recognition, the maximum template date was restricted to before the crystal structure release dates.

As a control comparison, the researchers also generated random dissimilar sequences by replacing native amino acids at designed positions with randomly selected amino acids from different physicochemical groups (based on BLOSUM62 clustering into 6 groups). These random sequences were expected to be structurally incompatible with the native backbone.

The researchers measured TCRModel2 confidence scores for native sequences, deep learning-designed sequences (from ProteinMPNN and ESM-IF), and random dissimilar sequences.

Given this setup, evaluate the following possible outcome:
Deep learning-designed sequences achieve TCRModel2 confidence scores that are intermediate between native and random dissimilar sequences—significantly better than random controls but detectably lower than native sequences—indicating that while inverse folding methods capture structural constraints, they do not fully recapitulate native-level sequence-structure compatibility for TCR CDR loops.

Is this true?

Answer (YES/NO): NO